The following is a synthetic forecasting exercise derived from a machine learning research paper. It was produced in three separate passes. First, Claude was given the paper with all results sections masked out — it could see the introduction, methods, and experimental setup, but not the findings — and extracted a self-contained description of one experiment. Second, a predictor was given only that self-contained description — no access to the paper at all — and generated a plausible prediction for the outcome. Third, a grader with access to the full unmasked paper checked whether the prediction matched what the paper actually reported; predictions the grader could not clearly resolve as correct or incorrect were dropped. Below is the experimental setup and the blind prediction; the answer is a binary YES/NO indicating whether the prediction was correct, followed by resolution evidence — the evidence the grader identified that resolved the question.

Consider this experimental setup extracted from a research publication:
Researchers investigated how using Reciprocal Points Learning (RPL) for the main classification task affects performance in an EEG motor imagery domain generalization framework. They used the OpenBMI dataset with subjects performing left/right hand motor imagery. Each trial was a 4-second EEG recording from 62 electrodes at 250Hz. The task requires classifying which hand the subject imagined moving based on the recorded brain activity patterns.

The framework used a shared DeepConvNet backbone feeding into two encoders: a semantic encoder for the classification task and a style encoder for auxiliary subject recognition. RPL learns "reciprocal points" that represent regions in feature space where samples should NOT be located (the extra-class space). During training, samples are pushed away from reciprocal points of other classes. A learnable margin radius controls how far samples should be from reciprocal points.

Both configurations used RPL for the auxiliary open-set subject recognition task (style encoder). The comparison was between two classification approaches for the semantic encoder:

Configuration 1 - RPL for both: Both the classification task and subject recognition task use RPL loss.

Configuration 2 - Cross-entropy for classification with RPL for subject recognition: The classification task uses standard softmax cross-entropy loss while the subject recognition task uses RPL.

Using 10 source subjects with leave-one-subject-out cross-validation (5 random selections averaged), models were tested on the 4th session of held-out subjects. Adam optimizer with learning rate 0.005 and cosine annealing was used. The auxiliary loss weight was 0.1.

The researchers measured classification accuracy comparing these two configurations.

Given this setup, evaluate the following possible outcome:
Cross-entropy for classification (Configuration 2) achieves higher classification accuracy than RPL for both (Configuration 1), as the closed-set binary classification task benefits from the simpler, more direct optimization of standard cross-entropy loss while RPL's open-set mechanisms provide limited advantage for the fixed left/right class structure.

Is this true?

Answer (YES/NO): YES